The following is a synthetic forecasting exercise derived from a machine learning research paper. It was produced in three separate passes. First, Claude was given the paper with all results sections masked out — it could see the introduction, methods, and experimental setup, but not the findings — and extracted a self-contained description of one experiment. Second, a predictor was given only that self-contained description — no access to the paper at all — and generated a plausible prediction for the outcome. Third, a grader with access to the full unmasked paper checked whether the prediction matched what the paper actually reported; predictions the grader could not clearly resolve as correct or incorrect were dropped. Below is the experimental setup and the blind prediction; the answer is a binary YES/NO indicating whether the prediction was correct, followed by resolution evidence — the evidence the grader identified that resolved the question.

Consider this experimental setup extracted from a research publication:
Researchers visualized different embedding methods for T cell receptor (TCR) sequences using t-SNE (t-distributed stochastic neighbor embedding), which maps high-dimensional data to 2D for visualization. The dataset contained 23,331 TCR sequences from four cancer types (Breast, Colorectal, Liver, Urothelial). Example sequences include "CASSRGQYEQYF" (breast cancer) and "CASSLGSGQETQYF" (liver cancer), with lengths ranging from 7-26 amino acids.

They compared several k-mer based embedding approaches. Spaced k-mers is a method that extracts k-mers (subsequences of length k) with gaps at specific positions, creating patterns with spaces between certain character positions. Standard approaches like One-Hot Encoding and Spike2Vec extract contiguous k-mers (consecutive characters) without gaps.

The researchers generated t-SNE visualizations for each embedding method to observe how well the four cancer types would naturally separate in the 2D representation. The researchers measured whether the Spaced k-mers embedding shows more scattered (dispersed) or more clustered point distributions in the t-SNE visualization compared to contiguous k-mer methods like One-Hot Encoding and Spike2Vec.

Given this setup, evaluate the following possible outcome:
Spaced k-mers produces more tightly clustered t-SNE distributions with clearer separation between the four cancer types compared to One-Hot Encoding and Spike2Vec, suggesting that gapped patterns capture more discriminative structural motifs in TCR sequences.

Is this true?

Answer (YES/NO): NO